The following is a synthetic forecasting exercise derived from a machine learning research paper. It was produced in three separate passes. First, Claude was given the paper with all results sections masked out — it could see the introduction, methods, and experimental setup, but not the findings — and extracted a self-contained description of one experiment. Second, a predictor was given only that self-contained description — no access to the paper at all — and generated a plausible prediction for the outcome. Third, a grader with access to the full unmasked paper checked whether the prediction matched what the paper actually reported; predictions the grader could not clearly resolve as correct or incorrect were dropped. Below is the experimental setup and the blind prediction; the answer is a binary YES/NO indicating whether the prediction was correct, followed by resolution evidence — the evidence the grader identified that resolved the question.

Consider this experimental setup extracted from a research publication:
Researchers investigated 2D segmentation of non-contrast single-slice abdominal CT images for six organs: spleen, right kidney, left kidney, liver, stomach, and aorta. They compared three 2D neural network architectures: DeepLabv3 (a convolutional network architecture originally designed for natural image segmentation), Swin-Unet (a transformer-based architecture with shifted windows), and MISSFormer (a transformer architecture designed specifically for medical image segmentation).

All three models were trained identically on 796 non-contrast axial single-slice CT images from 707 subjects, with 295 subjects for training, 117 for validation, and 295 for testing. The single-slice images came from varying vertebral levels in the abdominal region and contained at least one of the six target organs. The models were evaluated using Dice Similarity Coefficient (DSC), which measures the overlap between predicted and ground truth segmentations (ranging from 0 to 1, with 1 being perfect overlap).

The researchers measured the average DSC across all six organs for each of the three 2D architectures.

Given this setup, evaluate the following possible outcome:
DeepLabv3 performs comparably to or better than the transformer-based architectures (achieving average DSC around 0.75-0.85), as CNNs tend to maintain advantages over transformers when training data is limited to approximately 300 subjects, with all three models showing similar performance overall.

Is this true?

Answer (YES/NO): NO